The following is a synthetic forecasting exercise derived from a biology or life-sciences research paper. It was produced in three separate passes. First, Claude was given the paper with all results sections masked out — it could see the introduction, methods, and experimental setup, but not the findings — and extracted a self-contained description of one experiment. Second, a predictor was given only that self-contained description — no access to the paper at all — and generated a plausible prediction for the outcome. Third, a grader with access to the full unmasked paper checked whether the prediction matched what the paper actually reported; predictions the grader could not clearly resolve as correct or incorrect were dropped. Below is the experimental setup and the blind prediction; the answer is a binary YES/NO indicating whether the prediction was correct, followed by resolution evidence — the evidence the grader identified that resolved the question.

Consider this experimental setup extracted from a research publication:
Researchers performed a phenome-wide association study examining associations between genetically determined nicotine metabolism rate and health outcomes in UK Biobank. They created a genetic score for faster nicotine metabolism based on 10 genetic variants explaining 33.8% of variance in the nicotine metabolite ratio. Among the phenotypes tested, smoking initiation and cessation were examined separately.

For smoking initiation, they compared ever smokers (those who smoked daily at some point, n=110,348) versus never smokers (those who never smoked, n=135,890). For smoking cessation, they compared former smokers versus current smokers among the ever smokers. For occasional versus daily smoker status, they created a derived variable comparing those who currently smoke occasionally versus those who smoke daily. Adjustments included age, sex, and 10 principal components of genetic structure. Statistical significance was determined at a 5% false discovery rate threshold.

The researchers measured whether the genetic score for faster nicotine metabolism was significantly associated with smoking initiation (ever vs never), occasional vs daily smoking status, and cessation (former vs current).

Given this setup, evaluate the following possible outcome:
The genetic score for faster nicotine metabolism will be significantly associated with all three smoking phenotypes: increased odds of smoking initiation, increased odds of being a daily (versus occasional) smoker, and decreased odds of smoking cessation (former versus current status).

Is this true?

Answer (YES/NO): NO